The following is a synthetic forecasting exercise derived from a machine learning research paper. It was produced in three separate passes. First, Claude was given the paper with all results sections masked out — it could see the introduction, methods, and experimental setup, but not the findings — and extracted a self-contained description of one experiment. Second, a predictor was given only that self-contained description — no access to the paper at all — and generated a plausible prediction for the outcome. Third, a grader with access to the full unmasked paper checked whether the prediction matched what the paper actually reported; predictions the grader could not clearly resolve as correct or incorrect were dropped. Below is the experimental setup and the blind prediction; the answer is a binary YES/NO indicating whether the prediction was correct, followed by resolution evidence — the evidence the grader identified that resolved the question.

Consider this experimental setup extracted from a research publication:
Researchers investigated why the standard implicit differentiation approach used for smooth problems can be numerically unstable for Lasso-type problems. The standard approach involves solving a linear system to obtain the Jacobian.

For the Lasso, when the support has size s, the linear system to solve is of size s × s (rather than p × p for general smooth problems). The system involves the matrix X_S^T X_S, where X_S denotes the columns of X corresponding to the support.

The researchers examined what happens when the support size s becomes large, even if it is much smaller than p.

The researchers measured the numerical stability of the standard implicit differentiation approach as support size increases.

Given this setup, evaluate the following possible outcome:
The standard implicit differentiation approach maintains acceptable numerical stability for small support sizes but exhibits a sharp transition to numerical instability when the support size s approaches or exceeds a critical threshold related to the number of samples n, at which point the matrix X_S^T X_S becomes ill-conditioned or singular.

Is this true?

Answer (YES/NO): NO